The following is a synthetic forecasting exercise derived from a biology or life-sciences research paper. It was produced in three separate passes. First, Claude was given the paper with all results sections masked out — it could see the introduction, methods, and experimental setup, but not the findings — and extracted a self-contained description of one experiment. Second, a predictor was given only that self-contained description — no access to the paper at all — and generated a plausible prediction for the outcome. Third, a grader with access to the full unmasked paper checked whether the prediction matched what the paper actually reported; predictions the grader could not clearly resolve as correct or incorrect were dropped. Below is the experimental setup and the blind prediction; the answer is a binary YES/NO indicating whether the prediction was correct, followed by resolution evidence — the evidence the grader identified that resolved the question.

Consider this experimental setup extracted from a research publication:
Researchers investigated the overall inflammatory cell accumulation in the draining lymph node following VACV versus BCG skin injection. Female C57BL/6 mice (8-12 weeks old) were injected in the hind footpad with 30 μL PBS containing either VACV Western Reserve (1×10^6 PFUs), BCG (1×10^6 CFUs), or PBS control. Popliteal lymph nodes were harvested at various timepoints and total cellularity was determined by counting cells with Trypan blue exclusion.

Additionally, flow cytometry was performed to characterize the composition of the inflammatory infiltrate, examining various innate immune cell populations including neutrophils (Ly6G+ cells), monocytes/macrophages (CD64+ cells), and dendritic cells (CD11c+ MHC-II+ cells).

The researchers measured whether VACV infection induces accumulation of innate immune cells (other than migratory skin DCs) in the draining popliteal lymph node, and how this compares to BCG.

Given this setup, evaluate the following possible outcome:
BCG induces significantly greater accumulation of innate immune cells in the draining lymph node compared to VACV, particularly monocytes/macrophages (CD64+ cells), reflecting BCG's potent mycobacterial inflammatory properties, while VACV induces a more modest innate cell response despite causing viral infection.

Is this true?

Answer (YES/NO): NO